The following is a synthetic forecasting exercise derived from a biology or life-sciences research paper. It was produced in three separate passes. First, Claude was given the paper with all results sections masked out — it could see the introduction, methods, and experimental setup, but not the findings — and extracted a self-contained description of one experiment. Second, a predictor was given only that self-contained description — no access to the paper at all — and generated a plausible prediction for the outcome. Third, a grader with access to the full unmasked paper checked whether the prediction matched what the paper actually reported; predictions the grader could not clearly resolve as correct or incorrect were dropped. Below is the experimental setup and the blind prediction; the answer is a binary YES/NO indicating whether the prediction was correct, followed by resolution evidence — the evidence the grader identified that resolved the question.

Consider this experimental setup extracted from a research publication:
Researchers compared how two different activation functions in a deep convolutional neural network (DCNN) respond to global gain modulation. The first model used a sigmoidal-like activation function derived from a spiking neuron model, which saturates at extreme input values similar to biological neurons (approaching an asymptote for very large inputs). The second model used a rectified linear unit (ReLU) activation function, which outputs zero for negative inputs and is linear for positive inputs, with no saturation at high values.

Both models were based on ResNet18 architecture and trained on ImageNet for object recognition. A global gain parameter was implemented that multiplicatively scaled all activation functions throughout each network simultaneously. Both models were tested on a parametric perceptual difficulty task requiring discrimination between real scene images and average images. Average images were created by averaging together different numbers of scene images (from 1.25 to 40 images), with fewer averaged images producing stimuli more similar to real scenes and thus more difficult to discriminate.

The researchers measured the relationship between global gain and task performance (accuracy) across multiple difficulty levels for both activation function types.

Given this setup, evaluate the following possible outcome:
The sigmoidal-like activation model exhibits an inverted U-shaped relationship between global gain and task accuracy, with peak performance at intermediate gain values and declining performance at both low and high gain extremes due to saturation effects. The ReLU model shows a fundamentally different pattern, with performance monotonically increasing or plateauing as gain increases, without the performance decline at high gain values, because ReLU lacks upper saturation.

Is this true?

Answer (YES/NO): NO